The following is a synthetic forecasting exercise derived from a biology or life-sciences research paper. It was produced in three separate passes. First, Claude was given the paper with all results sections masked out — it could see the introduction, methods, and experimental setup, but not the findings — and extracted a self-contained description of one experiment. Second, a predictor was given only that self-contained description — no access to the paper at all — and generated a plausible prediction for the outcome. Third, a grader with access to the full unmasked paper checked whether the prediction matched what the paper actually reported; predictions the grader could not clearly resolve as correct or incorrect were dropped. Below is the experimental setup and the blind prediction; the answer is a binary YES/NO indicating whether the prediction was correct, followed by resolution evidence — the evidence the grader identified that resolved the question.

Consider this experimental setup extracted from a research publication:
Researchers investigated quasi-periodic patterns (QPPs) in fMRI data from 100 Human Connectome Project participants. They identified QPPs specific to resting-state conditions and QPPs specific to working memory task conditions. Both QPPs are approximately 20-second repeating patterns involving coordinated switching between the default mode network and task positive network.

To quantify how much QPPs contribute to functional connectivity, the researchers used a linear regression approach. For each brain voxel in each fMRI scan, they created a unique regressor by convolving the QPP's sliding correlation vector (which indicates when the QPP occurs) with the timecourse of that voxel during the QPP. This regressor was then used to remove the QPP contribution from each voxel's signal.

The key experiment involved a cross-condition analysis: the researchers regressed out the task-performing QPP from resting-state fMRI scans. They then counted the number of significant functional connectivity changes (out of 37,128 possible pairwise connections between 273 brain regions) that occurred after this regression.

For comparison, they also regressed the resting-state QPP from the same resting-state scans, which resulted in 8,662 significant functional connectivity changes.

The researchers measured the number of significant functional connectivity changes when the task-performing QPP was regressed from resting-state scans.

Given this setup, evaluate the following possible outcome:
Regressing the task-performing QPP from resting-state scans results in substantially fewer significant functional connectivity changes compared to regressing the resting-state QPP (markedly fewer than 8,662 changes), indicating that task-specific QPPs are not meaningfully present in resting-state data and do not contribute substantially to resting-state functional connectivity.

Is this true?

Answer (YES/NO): YES